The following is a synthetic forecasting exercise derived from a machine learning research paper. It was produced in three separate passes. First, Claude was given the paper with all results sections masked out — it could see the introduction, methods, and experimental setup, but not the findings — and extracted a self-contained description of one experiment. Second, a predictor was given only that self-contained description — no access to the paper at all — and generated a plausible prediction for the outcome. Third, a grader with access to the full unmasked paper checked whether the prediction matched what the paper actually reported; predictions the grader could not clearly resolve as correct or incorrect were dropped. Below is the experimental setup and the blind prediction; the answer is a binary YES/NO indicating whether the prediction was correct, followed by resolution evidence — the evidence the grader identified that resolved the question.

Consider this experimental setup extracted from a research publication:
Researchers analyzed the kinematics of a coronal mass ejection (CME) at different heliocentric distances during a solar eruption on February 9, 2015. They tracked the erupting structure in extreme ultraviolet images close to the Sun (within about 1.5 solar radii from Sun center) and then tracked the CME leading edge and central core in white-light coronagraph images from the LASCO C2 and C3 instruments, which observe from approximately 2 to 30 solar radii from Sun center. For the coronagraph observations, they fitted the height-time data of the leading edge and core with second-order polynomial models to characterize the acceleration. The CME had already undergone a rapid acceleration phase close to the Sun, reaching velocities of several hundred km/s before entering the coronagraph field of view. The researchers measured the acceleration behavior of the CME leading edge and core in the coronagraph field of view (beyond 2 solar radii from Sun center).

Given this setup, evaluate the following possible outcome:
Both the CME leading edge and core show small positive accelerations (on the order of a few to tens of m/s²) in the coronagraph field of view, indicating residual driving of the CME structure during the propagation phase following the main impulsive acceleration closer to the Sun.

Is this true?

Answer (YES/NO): YES